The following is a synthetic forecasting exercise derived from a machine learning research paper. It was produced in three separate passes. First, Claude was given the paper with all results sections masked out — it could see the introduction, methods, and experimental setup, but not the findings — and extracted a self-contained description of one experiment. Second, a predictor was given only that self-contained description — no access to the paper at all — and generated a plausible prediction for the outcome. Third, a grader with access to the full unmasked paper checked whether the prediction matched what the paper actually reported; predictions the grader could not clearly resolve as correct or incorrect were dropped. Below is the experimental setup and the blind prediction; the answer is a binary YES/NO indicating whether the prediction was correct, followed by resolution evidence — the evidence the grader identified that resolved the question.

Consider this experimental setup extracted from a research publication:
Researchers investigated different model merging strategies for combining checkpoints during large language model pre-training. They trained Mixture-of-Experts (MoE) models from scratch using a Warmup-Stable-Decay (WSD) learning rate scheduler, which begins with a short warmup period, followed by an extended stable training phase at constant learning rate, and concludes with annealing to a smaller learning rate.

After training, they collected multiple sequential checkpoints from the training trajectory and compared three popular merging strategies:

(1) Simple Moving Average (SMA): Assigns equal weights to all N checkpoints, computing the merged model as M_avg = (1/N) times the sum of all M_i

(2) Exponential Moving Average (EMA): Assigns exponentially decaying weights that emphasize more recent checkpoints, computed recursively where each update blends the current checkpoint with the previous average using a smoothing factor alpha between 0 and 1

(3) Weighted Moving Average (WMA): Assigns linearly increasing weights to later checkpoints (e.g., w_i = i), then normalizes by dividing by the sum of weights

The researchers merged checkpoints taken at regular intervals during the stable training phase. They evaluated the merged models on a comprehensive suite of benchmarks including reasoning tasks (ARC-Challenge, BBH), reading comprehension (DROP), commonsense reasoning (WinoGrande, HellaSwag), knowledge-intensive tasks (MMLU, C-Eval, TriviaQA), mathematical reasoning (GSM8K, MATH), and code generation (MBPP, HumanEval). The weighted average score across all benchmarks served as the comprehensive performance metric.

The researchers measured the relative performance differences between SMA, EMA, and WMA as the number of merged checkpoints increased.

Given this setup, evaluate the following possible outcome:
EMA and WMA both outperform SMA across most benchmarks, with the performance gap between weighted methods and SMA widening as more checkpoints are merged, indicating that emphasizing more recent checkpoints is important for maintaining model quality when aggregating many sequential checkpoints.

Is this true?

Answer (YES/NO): NO